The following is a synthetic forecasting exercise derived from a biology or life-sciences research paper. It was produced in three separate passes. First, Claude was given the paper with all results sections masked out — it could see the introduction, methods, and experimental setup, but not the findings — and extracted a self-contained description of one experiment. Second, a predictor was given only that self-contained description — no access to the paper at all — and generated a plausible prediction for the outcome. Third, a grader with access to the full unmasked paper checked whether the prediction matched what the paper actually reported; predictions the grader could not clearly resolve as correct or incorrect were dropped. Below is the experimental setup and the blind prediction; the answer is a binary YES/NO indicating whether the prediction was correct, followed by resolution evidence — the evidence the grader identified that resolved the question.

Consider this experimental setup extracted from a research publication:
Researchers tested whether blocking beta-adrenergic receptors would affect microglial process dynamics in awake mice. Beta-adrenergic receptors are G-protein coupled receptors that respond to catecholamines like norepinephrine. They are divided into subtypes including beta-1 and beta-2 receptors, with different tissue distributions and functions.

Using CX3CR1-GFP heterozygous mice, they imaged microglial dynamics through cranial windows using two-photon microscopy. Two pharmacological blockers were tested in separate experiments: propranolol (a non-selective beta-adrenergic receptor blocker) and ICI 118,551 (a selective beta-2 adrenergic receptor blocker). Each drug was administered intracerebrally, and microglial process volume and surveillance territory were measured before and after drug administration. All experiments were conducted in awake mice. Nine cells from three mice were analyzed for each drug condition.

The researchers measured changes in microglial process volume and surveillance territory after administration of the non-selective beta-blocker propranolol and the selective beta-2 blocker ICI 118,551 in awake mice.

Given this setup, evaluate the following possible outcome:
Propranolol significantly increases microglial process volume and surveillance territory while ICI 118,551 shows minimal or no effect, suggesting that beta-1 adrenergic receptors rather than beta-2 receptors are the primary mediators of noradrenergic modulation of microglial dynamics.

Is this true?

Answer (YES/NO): NO